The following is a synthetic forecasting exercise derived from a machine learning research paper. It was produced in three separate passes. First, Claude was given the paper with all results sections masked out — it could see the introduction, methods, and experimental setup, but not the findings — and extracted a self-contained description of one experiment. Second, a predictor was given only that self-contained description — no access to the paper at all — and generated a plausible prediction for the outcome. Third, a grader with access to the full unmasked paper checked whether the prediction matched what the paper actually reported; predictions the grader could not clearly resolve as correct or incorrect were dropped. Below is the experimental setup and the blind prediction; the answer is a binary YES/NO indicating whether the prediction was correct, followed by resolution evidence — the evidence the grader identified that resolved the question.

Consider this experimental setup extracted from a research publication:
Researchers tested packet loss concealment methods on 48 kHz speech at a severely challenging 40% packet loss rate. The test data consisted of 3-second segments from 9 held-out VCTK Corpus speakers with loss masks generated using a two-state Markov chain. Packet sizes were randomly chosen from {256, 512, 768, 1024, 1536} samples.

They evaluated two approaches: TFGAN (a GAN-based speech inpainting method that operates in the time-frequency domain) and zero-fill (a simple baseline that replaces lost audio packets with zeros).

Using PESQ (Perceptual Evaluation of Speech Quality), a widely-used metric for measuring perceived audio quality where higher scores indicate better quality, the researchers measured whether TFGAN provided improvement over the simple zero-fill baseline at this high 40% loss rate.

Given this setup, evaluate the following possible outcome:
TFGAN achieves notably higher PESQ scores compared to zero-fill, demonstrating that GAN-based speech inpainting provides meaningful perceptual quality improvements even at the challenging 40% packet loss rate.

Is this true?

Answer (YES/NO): NO